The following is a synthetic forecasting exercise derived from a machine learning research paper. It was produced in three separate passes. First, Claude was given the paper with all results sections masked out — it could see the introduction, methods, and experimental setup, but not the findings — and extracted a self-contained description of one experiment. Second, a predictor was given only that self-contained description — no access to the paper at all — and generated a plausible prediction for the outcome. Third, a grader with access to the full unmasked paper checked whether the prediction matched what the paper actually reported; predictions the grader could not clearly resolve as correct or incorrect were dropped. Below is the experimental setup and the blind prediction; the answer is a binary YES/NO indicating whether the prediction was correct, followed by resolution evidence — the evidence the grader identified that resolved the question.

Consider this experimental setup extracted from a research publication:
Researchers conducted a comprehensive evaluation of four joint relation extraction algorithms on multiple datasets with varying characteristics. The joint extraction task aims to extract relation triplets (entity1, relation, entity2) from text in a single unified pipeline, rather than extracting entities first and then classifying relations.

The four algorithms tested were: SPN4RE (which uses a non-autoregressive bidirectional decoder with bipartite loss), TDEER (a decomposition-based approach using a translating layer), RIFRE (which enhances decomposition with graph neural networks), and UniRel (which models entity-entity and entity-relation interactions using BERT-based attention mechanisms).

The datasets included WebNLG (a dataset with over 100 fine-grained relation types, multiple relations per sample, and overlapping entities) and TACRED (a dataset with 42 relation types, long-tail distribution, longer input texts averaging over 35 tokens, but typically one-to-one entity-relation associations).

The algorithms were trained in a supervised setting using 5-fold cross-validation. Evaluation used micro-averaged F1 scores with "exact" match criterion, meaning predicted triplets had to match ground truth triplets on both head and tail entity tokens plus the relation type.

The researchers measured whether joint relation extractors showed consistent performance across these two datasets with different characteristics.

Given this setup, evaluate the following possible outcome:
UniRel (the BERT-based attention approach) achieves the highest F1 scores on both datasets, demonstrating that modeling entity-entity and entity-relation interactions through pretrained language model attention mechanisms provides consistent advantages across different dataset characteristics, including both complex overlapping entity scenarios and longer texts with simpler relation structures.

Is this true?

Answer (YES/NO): NO